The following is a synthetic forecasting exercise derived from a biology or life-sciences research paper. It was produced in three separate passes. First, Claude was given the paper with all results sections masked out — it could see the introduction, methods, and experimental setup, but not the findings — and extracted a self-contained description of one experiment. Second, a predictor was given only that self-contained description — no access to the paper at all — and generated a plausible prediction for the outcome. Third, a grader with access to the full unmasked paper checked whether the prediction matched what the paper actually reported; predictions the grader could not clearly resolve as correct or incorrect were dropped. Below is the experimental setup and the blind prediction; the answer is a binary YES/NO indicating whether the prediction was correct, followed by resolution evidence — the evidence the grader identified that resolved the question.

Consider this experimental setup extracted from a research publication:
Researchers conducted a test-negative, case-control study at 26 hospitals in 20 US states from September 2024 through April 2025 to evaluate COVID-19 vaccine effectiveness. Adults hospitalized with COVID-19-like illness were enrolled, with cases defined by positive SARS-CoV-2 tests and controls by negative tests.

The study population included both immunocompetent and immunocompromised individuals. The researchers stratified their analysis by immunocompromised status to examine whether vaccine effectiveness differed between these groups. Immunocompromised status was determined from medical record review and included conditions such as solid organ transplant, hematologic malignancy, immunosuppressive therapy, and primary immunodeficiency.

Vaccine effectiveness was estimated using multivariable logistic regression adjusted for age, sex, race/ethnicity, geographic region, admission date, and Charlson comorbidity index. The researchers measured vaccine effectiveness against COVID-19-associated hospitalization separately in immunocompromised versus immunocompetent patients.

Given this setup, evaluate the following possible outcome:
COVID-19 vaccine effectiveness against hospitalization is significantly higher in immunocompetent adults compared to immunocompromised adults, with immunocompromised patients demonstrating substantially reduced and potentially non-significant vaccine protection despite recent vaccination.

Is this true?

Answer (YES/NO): NO